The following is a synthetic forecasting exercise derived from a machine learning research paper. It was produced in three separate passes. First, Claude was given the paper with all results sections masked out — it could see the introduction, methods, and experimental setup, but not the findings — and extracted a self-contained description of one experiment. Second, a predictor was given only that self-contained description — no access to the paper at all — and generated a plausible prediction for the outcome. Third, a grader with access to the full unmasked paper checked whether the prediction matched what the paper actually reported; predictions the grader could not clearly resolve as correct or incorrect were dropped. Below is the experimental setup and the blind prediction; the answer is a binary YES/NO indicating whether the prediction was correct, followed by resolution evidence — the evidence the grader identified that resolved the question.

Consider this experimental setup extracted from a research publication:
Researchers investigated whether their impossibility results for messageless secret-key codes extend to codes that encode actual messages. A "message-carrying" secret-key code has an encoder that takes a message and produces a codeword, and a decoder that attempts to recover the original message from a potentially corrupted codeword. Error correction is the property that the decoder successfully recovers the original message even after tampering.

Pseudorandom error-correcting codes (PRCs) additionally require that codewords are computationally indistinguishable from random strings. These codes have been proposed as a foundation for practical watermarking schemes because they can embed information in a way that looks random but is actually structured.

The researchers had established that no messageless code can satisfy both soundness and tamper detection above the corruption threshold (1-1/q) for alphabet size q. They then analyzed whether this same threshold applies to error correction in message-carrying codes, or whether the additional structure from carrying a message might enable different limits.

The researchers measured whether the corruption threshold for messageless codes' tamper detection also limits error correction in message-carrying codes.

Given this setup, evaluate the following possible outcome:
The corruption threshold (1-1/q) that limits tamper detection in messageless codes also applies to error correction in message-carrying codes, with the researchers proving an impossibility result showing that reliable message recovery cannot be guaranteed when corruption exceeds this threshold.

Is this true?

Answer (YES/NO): YES